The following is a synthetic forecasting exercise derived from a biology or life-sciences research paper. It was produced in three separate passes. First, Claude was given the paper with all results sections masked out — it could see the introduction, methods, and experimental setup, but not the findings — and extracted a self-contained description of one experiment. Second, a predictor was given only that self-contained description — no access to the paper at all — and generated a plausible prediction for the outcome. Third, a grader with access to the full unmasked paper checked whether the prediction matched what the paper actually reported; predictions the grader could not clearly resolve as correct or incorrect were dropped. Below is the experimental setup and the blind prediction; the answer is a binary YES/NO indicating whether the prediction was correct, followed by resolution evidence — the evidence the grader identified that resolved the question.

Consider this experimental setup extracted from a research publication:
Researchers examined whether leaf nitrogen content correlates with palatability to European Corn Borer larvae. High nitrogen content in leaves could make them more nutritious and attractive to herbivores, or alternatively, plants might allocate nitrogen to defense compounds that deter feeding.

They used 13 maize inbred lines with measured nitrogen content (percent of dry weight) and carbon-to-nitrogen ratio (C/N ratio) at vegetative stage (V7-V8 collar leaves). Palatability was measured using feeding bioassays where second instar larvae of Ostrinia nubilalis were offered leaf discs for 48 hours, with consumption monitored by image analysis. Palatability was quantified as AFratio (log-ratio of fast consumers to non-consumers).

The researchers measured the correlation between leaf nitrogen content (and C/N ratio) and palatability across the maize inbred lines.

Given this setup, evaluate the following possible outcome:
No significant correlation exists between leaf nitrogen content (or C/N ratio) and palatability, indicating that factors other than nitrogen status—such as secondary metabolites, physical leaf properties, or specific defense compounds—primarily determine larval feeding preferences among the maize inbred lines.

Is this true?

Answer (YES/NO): NO